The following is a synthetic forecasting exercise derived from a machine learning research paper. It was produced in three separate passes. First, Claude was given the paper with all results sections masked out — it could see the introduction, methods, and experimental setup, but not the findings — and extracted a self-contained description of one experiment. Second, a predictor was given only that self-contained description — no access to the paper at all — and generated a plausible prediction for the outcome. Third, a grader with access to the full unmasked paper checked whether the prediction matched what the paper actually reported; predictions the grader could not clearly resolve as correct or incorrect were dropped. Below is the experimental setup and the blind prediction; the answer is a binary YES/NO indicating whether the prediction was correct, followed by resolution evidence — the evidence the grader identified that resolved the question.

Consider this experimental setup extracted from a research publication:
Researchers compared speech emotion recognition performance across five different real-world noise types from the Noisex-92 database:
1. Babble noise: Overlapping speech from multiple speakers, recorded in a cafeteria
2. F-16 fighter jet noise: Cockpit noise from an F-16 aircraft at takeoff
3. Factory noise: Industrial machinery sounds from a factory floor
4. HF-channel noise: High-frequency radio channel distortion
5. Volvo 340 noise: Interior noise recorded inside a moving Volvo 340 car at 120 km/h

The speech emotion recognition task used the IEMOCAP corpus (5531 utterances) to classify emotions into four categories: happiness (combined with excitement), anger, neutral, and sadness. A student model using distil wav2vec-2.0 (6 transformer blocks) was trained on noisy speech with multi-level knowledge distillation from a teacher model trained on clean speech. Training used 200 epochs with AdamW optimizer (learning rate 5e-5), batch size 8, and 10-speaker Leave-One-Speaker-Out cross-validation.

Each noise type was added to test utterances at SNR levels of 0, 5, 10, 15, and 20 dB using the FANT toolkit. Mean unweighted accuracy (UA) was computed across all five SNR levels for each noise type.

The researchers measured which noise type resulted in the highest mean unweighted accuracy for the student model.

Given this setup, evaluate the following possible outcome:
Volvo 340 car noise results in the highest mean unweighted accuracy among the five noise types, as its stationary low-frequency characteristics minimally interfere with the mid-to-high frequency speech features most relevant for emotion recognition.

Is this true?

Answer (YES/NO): YES